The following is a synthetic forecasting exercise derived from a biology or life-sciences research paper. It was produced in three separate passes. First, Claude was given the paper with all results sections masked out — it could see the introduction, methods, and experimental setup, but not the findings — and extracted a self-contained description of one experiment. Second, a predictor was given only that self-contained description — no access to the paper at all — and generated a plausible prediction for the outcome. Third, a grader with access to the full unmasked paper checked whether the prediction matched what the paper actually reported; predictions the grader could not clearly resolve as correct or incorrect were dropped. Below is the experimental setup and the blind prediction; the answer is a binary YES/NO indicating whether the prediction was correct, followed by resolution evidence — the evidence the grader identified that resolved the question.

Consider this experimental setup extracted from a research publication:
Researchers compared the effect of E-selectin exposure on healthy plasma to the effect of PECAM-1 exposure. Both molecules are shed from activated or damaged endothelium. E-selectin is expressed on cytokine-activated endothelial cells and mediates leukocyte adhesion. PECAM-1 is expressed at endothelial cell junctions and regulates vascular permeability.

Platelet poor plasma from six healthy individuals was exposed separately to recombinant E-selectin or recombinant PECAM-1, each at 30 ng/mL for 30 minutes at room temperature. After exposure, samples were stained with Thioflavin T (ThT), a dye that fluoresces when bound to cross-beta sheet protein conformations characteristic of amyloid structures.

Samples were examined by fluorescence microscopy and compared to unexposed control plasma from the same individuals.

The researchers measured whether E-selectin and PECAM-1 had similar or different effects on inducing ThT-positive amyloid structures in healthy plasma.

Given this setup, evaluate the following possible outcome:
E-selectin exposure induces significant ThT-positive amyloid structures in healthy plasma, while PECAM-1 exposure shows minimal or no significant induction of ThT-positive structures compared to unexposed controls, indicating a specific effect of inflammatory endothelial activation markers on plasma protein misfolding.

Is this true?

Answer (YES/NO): NO